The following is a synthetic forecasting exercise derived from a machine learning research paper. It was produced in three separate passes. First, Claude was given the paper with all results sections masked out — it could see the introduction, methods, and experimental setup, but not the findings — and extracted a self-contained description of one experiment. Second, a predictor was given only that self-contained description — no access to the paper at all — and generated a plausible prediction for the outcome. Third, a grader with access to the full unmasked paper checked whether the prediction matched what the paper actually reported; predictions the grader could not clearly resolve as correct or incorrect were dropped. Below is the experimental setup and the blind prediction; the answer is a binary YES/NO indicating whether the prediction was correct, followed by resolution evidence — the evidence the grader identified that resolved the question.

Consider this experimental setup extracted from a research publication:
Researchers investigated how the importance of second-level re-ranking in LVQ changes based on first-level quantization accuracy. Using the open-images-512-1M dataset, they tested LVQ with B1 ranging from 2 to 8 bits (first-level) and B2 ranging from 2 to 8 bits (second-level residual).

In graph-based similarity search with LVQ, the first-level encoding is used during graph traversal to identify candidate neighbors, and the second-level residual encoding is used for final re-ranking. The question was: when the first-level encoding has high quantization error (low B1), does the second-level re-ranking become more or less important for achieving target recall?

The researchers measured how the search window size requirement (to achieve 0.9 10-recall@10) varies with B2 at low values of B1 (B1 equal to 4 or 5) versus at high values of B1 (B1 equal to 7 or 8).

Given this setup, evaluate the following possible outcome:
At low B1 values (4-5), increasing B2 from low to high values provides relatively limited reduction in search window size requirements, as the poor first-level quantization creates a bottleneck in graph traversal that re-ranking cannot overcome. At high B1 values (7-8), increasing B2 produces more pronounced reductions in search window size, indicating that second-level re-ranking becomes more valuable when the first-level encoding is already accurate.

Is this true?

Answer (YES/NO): NO